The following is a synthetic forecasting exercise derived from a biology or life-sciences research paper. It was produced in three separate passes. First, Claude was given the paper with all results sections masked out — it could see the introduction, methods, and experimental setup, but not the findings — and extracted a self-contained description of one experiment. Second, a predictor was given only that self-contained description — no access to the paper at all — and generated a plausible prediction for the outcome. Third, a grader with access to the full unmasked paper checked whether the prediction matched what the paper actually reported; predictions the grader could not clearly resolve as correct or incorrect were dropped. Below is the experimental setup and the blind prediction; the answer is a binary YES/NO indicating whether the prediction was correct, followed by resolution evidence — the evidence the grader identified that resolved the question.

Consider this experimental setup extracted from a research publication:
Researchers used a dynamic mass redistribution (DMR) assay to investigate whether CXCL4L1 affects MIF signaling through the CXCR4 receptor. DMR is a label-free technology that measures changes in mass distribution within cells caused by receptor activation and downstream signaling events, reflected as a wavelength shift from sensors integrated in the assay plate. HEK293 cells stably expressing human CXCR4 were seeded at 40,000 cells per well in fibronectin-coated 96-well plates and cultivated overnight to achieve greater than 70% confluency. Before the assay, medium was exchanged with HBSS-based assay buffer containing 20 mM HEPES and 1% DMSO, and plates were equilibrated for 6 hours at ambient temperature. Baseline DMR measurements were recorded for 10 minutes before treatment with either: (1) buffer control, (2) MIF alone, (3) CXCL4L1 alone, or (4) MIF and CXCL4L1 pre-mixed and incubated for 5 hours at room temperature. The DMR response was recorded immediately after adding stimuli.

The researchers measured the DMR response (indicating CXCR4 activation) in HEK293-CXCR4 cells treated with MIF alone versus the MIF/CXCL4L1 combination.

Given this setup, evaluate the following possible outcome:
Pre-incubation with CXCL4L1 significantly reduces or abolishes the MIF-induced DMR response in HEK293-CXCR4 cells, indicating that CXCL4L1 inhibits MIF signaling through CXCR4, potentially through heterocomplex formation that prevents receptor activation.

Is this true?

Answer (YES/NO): YES